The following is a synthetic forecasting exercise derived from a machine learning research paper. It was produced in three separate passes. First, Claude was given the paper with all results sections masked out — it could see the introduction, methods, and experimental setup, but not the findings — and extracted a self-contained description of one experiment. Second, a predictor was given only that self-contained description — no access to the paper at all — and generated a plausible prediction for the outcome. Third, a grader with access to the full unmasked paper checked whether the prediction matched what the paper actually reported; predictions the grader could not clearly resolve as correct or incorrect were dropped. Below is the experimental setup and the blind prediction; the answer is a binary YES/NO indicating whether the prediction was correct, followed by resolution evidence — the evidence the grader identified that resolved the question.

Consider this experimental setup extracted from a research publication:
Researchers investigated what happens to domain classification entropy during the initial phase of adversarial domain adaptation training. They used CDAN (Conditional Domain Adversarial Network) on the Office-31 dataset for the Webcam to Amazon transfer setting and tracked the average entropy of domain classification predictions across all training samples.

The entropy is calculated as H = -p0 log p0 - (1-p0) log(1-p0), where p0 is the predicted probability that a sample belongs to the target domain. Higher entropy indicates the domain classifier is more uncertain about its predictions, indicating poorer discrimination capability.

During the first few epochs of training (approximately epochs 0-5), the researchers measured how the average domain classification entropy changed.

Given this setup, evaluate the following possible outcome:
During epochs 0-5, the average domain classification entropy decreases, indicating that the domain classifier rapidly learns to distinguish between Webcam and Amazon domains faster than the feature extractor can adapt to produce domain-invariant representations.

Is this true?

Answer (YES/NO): YES